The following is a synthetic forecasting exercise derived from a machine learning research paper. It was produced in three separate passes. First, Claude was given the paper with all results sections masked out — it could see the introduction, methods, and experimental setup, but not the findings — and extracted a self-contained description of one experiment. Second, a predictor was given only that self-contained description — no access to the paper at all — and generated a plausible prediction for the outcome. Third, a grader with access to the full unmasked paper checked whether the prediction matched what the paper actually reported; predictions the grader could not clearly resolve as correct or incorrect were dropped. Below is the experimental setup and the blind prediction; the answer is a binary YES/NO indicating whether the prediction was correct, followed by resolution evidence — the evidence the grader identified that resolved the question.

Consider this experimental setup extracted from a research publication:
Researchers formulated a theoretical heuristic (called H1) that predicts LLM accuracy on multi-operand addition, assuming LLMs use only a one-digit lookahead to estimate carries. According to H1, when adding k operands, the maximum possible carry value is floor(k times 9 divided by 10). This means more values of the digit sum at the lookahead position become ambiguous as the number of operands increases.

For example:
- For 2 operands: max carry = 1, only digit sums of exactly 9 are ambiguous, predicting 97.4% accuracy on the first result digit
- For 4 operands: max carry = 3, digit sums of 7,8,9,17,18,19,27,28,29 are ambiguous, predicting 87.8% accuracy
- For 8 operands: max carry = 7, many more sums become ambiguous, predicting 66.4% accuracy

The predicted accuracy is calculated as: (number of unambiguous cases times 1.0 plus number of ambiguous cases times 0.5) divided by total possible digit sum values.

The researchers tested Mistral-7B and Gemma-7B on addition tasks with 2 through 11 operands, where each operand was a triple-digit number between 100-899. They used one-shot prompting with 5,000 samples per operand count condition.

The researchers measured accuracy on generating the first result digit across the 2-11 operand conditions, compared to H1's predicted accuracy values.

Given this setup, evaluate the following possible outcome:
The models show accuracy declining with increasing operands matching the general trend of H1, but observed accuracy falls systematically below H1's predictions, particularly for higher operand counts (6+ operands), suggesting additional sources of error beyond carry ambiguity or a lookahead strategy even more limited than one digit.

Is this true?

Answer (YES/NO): NO